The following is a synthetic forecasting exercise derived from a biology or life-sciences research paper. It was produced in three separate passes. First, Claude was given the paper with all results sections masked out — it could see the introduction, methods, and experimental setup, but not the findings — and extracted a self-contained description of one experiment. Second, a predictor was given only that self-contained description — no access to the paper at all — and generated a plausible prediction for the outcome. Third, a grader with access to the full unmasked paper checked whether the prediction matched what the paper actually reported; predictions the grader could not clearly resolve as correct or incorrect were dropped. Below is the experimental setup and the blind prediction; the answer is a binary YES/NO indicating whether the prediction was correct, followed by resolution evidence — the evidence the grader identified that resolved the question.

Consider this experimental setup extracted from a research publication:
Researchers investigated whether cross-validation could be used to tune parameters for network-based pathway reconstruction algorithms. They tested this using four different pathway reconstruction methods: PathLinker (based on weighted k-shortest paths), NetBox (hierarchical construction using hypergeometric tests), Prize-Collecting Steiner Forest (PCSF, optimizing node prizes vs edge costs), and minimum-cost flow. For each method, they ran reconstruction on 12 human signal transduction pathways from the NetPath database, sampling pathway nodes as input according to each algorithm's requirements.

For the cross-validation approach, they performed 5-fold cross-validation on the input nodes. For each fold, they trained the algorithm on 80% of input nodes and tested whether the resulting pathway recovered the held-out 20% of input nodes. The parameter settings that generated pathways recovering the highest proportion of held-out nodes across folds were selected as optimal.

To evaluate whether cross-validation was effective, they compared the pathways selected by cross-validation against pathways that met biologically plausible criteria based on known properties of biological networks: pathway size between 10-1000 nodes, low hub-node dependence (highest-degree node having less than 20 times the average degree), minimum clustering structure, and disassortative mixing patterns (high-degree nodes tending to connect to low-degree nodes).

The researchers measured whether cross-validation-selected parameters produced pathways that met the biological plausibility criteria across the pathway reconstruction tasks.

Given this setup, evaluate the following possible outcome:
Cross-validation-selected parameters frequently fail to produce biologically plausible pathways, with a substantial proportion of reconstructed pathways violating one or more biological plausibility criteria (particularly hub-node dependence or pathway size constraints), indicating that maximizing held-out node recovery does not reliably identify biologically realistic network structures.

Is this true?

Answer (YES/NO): YES